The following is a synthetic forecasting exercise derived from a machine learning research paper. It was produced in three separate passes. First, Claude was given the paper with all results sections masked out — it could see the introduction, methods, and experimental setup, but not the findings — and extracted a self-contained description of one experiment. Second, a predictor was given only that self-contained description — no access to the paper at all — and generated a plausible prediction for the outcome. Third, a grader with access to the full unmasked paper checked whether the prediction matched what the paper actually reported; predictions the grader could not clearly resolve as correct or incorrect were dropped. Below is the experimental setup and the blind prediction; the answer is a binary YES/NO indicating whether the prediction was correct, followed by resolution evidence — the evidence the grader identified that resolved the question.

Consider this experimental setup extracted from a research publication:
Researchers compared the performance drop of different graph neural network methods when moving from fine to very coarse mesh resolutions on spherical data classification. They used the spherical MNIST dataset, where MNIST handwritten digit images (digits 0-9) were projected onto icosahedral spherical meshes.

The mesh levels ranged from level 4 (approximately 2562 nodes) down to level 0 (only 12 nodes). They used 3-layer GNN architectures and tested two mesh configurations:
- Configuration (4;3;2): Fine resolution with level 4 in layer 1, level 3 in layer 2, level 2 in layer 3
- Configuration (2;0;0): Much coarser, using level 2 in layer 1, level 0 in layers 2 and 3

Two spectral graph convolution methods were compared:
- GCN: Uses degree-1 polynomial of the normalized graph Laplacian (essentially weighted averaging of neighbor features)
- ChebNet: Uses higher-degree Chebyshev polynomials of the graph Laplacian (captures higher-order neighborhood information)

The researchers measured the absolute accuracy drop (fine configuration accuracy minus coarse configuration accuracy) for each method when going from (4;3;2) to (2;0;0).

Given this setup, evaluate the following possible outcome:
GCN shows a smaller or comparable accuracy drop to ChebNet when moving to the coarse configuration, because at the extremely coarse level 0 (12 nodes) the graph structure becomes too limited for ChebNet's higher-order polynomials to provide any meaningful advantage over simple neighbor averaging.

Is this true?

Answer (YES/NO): NO